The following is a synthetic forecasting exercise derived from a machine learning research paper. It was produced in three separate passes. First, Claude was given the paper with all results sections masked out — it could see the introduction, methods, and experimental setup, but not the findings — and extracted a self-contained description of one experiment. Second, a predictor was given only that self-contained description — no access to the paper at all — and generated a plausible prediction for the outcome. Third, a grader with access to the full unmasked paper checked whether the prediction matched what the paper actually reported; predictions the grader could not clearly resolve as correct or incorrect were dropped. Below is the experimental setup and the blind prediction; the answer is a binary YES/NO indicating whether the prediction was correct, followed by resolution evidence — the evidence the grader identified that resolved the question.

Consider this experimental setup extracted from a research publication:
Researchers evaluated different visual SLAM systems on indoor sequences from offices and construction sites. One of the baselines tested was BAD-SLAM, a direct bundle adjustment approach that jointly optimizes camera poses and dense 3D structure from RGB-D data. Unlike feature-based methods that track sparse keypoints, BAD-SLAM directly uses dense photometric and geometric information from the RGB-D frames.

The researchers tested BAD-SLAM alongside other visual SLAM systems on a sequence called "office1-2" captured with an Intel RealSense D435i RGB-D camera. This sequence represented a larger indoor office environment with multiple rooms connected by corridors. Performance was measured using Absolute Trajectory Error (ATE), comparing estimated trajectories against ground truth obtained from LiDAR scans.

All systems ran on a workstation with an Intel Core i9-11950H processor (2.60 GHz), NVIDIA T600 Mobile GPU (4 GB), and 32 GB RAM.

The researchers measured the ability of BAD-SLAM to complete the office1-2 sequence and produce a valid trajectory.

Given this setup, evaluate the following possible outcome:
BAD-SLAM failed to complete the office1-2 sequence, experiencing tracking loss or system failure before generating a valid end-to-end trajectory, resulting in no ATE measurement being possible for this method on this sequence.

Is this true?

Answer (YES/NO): YES